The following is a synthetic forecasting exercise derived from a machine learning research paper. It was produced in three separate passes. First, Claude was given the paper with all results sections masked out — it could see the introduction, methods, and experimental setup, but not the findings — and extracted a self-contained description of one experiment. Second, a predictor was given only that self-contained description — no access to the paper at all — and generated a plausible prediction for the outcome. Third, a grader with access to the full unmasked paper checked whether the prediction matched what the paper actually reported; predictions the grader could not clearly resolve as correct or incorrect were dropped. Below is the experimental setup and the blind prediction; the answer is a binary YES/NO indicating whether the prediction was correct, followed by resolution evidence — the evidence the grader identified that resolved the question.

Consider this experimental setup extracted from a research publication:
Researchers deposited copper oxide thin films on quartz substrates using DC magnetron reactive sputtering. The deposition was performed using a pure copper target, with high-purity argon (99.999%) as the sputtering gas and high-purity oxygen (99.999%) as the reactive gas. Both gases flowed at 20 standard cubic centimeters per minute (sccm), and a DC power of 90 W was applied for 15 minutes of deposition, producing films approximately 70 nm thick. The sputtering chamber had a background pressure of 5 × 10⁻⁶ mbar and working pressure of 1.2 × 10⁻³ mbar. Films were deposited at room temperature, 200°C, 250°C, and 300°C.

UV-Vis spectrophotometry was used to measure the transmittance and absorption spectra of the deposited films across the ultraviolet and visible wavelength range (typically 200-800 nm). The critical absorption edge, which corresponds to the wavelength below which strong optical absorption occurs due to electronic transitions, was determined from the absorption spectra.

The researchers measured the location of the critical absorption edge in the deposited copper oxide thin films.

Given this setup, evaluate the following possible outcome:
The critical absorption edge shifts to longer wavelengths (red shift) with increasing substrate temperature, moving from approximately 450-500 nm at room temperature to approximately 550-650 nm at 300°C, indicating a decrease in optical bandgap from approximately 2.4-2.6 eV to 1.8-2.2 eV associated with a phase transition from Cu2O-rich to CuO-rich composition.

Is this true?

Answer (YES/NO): NO